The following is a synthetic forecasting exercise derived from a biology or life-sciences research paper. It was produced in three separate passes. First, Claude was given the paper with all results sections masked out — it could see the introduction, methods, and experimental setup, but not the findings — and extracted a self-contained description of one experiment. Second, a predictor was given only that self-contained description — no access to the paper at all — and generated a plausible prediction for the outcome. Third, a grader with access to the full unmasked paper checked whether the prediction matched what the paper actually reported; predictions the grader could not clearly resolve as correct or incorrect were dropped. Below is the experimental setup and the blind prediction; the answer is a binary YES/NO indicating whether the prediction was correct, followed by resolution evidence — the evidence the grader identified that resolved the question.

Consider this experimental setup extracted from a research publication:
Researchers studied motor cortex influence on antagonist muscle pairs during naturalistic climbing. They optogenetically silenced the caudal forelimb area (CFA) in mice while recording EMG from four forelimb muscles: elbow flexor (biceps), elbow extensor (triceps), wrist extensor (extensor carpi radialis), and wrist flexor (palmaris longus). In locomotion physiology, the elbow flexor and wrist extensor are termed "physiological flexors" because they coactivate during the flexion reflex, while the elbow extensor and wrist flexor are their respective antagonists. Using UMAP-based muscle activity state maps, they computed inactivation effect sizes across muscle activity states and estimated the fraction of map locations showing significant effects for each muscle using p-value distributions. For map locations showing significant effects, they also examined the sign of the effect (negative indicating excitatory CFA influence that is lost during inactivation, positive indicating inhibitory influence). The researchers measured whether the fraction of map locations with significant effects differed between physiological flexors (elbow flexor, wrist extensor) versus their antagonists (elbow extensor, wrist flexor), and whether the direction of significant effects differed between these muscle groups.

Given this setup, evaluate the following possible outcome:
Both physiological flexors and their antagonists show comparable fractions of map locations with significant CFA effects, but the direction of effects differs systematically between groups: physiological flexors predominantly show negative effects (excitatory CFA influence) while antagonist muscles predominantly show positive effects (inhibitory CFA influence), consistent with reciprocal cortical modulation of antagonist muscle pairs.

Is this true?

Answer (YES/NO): NO